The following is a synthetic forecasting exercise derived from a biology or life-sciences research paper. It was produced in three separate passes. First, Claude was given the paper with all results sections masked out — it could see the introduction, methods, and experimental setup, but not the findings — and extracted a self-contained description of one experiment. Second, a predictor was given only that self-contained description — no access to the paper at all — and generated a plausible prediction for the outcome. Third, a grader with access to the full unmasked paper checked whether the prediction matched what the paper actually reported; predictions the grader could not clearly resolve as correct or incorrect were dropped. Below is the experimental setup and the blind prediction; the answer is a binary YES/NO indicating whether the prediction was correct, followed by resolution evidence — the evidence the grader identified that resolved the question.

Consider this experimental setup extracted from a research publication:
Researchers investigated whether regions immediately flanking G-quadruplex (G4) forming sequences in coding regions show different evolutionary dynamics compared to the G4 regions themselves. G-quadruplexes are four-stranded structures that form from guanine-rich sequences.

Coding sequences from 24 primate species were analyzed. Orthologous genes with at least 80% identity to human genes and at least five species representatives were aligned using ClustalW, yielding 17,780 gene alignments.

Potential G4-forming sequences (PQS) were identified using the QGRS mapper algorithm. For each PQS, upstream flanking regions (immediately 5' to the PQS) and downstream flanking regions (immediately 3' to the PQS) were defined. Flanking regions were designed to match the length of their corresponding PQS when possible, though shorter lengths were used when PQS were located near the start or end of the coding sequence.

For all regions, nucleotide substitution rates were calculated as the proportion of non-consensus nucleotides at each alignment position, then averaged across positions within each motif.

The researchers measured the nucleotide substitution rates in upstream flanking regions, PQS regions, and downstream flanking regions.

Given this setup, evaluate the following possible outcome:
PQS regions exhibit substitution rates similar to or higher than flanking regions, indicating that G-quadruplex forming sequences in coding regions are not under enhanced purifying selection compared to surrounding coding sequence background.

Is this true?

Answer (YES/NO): YES